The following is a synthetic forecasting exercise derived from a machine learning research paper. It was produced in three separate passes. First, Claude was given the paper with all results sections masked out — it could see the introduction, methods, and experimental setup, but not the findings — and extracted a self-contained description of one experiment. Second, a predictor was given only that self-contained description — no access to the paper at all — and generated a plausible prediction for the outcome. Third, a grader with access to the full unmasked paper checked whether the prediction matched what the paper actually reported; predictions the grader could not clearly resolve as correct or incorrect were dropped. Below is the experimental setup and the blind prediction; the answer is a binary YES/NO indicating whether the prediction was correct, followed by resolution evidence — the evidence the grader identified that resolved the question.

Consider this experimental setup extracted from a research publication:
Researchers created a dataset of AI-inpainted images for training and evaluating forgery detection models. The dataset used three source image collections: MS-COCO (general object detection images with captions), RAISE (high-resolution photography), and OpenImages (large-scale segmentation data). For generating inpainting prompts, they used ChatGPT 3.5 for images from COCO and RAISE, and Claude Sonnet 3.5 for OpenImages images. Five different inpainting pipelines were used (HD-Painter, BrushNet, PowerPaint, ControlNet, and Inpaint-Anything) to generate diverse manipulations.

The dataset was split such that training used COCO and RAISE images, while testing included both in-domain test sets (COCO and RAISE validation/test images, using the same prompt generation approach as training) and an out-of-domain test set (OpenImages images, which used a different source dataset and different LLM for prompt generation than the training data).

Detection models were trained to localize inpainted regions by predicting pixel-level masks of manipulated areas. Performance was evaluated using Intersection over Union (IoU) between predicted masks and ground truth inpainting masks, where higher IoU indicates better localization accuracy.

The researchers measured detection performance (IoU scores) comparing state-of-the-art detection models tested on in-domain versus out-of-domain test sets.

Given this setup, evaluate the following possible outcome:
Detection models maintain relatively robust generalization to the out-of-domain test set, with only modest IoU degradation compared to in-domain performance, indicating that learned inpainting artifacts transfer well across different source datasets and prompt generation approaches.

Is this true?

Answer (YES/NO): NO